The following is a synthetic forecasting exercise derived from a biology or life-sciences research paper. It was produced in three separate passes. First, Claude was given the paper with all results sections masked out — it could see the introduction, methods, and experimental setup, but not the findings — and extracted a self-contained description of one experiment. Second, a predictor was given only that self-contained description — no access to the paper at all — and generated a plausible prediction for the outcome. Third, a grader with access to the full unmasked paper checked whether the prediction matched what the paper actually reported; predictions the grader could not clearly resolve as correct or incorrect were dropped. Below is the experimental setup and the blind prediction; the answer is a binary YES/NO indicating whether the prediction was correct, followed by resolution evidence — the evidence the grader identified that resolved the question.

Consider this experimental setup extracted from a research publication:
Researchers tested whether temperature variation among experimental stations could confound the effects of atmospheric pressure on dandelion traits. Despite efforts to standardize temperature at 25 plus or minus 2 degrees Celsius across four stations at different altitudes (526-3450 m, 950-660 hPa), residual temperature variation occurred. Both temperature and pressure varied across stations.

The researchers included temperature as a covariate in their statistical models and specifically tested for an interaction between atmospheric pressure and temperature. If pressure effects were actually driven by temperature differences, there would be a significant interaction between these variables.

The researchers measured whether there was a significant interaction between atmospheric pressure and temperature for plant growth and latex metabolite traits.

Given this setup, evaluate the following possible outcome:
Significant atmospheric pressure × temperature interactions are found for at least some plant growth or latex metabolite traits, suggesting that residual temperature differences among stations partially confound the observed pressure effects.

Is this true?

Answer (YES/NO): NO